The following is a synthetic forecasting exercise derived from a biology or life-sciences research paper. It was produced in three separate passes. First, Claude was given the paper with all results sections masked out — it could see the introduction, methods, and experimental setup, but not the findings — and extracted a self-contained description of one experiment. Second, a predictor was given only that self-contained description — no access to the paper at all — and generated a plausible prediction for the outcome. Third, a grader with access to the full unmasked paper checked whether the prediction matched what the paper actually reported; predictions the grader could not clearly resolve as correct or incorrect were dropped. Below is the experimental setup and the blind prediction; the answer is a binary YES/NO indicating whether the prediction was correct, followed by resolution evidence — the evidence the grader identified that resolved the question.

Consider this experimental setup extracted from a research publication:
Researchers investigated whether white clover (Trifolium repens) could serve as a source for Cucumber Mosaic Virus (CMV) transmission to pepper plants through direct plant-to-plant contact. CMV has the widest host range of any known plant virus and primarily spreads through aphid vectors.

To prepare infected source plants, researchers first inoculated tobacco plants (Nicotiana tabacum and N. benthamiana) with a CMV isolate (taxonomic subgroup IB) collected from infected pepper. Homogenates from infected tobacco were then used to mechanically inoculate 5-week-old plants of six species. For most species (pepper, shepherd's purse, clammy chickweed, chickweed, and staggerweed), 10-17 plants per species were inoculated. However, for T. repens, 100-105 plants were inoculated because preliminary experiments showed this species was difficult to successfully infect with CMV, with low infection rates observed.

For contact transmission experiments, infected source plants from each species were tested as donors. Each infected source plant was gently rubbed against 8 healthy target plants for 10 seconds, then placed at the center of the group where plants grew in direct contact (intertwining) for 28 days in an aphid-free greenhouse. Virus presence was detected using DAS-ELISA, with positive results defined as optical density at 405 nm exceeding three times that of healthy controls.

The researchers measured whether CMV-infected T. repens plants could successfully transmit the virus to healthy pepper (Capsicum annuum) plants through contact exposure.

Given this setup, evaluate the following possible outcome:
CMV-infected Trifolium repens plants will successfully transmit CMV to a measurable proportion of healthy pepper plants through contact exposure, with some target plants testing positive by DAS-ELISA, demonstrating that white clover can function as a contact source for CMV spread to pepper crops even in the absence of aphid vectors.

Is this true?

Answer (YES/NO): NO